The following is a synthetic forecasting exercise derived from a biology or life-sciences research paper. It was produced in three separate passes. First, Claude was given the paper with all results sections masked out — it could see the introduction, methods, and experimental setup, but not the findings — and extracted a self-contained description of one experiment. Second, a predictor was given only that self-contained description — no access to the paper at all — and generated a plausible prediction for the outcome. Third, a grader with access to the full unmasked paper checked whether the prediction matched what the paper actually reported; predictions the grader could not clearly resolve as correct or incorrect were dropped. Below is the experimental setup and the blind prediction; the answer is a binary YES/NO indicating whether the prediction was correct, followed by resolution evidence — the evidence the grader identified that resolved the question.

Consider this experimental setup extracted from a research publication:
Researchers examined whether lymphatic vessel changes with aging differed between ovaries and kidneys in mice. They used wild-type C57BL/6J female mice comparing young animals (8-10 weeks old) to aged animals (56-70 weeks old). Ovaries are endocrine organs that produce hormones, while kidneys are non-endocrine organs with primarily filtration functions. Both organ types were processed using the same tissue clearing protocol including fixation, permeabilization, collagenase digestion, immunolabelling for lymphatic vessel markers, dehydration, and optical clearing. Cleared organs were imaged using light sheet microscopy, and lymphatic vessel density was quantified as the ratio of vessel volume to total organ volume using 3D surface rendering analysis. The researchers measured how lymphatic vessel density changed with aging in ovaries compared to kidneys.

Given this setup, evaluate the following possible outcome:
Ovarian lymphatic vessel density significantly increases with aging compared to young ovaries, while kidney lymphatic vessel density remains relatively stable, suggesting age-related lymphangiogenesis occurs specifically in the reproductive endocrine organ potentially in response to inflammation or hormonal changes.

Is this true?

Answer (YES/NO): YES